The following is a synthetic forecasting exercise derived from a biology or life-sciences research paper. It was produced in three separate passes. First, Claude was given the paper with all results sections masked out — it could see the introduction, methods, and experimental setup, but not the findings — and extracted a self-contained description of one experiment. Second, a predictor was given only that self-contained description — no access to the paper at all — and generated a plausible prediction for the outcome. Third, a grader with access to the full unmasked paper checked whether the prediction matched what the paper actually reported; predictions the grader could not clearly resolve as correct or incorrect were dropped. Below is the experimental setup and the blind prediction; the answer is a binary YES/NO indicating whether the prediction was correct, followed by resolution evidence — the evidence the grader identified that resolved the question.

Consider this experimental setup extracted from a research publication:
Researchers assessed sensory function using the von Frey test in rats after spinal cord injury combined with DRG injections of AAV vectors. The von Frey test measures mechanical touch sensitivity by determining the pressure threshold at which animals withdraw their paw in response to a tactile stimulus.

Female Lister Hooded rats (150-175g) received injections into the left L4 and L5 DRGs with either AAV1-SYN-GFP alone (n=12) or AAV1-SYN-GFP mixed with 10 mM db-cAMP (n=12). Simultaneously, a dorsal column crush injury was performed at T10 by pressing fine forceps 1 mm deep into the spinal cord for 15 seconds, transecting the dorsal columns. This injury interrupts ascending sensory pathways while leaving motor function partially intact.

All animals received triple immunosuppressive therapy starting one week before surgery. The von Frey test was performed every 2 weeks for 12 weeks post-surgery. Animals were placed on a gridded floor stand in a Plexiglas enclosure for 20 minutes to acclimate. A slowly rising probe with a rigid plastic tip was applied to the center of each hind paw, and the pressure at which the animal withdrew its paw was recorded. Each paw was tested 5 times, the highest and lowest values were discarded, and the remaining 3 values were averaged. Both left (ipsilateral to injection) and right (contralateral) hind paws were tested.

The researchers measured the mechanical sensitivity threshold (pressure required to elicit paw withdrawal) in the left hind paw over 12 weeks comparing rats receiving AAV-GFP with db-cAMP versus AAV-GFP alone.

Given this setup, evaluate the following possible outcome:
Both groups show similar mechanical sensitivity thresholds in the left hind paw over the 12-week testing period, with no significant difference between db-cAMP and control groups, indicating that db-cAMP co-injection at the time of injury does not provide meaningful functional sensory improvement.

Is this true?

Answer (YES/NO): YES